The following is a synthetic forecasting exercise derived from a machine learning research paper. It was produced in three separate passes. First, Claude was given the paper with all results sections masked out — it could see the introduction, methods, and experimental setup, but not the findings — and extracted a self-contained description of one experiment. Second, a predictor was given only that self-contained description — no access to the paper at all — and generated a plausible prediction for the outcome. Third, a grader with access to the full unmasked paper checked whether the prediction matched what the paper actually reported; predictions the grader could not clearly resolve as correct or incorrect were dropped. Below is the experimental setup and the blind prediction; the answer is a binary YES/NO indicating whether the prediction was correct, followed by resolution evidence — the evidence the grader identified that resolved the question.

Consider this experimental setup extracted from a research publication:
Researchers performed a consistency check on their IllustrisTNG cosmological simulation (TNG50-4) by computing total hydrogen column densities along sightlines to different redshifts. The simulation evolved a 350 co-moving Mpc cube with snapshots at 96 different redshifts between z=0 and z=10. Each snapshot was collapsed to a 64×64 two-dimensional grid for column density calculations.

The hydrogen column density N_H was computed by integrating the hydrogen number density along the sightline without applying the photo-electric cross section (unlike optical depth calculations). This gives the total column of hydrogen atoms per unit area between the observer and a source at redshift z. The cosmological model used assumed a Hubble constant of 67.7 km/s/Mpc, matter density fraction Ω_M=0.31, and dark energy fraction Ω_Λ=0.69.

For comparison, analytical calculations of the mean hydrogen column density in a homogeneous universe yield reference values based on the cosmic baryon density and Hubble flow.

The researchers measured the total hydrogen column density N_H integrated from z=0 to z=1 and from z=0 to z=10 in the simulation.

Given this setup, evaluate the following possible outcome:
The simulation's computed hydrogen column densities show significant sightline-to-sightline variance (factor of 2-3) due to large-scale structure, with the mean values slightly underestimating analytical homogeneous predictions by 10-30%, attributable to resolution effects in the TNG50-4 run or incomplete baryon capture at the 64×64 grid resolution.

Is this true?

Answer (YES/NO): NO